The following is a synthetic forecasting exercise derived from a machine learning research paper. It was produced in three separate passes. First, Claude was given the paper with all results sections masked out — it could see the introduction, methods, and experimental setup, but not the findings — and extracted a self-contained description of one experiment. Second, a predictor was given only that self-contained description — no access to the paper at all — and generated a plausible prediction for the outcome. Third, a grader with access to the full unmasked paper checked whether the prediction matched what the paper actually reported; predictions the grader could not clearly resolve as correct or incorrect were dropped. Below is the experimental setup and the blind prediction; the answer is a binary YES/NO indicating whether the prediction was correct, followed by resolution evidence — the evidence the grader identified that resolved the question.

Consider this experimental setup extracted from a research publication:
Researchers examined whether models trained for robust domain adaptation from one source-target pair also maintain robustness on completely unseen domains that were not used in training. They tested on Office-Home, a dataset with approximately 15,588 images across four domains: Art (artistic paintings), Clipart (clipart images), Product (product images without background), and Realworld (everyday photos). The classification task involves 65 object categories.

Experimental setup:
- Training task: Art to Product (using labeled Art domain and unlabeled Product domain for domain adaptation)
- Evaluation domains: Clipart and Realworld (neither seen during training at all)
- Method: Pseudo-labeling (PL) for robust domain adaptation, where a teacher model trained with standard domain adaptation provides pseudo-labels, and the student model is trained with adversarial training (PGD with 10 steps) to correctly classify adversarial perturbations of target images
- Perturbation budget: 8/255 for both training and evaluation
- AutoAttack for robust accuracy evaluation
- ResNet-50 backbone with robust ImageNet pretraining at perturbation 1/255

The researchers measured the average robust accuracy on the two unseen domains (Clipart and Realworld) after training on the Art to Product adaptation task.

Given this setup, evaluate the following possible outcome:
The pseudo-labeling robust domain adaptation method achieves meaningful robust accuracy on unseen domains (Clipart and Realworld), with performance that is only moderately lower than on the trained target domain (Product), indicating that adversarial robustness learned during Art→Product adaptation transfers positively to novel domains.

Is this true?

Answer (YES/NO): NO